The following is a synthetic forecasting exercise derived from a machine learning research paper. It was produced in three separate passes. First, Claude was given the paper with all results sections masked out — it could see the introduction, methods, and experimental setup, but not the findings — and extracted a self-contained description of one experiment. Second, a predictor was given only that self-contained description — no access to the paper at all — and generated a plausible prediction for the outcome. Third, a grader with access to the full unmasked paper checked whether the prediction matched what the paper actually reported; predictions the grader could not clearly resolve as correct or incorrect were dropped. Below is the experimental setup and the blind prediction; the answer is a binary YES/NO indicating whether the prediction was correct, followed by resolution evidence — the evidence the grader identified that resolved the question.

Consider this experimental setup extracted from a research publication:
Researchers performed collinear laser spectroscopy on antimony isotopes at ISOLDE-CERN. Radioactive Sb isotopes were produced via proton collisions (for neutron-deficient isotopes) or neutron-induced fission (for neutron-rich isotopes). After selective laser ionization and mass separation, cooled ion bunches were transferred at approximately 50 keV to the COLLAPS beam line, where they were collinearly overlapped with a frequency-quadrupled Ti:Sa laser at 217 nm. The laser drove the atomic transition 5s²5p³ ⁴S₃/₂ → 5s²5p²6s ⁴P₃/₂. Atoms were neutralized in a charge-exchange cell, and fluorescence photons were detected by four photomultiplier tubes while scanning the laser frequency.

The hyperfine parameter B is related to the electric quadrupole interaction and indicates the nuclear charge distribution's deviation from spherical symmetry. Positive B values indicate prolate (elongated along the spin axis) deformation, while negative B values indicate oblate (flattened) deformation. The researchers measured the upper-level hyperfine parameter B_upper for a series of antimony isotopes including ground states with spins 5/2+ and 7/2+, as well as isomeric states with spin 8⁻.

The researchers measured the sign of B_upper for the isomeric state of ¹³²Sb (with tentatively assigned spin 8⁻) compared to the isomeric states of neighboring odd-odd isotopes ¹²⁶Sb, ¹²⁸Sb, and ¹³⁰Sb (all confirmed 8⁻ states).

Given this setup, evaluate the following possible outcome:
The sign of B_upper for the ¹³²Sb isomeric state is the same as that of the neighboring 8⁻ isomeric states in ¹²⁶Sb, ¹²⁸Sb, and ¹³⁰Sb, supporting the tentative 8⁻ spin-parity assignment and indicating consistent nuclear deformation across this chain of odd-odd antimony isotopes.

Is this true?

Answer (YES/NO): NO